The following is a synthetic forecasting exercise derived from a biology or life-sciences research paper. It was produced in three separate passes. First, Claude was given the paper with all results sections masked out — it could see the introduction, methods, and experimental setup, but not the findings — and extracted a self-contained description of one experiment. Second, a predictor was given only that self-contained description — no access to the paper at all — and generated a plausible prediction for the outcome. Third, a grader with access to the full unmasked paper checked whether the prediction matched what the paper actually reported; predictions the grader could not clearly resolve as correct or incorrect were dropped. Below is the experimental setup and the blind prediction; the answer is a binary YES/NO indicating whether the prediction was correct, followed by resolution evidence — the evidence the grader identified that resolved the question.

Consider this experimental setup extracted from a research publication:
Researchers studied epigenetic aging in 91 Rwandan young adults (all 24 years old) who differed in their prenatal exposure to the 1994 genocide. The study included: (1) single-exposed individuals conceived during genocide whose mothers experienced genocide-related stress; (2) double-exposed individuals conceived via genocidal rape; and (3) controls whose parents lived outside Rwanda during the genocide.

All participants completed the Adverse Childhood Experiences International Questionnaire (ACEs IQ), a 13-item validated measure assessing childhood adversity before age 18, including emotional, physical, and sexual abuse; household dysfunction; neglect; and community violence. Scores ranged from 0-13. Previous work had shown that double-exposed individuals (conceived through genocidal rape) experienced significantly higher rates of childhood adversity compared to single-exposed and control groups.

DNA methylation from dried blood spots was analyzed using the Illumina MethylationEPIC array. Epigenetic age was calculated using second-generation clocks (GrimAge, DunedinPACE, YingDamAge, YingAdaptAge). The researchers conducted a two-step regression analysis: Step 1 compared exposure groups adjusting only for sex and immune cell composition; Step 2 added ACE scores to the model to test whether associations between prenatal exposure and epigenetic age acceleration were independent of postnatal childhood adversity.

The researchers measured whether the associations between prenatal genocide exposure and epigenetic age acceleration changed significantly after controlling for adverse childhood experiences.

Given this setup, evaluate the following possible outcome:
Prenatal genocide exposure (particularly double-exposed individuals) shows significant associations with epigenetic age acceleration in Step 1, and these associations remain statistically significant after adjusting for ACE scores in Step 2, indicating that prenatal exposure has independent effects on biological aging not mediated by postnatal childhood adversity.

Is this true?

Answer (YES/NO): YES